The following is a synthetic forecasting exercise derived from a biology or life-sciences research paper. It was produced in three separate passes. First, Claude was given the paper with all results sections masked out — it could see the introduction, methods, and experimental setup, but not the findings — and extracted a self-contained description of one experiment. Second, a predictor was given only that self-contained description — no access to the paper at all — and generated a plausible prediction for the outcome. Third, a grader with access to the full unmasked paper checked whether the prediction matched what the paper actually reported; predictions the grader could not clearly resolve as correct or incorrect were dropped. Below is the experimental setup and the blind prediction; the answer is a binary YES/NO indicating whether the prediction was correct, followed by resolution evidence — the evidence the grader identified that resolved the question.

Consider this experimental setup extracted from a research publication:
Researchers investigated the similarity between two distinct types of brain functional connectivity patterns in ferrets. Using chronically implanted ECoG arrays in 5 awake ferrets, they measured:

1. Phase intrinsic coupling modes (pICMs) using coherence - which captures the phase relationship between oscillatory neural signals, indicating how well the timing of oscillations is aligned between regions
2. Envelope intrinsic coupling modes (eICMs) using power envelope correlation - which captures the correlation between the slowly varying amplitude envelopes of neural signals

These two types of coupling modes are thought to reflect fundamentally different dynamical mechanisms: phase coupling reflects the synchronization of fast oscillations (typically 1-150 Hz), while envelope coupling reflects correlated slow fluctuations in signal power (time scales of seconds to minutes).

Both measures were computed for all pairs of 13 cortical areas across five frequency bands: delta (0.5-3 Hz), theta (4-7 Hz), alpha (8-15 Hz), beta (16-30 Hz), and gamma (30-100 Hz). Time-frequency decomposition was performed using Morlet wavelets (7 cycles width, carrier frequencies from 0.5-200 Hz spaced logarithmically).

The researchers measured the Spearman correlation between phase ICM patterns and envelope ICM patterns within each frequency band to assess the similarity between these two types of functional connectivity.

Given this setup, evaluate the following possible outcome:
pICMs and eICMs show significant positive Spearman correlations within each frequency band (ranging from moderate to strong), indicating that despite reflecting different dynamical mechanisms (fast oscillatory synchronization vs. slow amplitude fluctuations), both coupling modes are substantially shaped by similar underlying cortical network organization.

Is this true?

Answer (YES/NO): YES